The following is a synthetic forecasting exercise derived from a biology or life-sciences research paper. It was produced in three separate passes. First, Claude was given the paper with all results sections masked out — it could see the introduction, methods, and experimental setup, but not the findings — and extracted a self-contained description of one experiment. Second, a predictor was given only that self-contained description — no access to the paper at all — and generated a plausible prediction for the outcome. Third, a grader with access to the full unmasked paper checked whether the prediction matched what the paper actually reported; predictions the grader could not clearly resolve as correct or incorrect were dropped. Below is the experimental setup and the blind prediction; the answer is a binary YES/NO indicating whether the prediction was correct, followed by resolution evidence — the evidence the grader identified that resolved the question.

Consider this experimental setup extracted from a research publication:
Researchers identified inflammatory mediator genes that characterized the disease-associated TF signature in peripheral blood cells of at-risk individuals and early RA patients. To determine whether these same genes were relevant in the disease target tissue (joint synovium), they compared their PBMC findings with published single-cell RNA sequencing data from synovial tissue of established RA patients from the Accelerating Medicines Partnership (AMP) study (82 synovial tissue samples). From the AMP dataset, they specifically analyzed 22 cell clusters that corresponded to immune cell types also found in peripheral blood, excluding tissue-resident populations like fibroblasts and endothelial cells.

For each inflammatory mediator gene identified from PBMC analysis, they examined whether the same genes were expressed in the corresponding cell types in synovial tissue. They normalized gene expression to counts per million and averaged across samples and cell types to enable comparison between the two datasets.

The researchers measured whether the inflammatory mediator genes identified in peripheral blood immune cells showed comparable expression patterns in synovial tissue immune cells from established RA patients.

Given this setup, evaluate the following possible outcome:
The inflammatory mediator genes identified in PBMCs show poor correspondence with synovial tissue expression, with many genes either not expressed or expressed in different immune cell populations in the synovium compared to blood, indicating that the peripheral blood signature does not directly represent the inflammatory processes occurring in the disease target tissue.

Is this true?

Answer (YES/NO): NO